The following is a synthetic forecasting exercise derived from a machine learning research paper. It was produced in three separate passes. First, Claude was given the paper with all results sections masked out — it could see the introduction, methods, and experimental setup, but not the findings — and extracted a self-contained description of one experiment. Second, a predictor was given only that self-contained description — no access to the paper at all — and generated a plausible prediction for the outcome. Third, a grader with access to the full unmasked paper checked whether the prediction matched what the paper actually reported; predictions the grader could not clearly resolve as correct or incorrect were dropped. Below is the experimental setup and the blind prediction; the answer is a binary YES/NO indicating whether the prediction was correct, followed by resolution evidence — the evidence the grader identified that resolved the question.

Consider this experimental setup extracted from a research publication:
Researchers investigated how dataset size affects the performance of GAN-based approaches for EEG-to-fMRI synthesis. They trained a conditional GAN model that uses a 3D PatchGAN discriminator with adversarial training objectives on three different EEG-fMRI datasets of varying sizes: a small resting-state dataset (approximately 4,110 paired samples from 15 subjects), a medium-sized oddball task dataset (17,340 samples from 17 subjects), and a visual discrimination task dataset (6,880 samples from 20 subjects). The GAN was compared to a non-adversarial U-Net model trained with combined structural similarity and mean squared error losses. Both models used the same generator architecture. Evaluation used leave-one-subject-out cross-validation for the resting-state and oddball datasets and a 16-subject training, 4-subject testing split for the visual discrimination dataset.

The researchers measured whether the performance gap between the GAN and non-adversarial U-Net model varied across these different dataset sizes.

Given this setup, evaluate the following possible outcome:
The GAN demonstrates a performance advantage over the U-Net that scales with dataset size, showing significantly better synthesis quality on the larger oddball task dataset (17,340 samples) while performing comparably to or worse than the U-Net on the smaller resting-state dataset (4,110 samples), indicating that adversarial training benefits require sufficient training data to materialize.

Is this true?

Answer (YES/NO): NO